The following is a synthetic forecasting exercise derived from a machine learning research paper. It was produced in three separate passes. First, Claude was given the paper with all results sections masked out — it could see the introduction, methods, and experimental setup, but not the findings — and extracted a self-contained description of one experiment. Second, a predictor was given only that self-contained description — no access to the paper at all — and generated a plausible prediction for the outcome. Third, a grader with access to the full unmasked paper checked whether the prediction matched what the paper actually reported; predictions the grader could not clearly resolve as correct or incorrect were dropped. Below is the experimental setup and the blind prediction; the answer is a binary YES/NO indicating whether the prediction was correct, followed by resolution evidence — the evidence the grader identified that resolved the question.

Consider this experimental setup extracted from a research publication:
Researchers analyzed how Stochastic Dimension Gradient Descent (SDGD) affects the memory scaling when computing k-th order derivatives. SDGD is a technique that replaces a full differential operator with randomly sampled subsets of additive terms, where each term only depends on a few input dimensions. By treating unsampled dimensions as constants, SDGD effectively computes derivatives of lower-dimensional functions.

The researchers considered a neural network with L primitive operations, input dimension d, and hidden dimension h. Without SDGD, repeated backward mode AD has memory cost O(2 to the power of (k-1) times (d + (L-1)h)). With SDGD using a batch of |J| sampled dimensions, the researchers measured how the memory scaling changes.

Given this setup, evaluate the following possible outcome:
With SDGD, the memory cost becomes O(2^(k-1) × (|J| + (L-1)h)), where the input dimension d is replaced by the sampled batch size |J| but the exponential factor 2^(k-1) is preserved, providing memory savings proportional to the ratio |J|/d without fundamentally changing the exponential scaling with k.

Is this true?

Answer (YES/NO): NO